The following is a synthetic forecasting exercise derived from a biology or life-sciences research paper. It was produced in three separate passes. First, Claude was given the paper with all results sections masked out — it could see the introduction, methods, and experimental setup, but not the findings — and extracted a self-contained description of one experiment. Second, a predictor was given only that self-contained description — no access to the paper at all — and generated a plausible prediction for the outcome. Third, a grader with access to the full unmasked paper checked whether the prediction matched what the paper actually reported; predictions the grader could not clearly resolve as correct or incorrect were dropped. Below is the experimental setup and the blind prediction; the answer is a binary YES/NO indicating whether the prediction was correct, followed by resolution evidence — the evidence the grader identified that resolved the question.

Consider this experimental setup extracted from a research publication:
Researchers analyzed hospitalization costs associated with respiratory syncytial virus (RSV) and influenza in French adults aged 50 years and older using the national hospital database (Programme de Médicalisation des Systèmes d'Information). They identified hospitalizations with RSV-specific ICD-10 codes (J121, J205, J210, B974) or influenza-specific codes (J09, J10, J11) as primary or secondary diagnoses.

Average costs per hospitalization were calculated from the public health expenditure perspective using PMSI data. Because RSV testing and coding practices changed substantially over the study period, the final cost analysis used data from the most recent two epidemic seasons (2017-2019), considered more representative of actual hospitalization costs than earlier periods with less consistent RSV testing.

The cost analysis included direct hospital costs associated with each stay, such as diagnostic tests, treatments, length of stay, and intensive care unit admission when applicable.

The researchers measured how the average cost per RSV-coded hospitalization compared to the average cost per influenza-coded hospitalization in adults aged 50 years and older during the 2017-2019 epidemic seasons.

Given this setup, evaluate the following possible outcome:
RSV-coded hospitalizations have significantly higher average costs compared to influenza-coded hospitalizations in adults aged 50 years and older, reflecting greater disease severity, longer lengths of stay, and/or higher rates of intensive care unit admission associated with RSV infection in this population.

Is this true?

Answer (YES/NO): NO